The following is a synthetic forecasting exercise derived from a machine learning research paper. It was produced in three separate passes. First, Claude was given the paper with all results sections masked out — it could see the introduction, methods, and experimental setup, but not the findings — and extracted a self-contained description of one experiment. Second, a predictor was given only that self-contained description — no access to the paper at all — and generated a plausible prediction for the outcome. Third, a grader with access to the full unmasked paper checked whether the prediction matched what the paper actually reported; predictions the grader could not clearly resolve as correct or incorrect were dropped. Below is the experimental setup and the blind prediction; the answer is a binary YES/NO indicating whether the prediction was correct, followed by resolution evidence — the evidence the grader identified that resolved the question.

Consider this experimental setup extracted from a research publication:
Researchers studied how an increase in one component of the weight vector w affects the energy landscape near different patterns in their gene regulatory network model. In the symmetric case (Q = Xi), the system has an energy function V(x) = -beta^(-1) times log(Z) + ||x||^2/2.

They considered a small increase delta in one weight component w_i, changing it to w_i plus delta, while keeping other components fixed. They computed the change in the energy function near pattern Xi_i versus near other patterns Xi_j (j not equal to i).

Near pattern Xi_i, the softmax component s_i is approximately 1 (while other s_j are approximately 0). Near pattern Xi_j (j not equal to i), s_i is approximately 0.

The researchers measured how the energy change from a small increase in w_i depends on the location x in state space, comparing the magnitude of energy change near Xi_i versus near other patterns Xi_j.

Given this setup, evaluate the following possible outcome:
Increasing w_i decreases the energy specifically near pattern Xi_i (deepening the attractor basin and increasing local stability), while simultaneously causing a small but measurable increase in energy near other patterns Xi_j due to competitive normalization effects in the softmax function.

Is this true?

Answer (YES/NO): NO